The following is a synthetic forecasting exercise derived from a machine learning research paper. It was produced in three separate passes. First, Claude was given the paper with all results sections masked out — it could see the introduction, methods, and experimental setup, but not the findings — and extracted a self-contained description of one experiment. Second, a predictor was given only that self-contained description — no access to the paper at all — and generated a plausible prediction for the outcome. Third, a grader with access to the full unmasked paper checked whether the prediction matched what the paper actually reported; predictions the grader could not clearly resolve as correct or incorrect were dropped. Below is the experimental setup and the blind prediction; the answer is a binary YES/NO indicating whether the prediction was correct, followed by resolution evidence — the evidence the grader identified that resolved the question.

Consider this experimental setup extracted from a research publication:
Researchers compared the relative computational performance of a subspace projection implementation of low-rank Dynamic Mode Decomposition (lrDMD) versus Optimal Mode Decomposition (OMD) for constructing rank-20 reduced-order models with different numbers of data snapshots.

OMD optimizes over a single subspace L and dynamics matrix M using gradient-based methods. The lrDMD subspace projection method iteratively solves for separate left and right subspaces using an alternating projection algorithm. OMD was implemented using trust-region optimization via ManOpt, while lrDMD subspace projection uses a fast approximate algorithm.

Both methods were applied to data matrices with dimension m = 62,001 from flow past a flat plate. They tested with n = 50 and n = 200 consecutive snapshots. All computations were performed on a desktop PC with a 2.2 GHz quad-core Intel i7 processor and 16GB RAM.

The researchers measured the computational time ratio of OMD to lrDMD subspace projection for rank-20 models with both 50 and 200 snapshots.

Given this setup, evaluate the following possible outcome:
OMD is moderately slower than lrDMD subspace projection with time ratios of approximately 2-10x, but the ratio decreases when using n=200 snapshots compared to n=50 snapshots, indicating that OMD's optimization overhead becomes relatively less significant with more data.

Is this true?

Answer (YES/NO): NO